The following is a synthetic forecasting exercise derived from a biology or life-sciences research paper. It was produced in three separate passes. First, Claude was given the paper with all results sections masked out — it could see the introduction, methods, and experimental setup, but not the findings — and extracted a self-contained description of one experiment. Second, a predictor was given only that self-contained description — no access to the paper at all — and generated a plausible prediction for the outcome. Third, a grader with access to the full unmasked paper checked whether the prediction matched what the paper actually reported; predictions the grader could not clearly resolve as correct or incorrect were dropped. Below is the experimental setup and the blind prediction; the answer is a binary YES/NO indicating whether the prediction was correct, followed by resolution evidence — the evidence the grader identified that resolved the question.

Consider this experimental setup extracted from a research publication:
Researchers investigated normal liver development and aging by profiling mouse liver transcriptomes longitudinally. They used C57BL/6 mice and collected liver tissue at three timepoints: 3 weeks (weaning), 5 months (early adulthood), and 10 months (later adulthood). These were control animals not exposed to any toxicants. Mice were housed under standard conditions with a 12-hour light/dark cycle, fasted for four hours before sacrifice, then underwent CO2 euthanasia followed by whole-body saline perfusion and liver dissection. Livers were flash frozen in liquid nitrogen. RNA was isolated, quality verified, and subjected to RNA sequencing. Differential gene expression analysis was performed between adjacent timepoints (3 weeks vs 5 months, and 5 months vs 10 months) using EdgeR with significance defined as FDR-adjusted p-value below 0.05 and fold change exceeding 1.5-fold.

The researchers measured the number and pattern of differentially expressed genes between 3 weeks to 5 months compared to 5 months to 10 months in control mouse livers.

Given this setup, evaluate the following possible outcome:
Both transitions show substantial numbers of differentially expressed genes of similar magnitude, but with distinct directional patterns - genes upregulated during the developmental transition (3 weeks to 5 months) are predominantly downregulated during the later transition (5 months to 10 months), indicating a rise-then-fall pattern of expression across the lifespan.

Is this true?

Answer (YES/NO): NO